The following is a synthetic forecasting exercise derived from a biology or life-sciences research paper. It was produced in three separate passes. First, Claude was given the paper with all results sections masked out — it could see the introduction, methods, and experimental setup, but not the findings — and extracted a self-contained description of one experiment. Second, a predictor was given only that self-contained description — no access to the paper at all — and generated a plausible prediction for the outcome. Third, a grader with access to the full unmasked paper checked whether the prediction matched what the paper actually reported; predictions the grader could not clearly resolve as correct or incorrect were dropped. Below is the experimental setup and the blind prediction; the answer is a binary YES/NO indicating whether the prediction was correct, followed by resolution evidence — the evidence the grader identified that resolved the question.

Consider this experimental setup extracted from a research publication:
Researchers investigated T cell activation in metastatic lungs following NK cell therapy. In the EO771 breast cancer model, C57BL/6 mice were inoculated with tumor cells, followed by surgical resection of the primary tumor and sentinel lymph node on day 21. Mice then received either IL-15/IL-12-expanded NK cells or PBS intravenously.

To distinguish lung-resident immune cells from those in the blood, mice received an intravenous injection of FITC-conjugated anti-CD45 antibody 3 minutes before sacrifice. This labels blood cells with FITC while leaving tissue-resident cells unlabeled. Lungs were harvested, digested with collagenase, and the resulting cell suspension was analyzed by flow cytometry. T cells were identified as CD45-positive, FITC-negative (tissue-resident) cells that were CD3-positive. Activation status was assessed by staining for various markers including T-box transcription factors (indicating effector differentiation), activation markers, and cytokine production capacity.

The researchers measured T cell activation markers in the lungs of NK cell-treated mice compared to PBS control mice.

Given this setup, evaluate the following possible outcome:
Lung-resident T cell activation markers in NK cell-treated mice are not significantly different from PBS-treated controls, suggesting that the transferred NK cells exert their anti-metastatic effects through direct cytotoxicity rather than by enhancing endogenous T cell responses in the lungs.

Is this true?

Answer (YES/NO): NO